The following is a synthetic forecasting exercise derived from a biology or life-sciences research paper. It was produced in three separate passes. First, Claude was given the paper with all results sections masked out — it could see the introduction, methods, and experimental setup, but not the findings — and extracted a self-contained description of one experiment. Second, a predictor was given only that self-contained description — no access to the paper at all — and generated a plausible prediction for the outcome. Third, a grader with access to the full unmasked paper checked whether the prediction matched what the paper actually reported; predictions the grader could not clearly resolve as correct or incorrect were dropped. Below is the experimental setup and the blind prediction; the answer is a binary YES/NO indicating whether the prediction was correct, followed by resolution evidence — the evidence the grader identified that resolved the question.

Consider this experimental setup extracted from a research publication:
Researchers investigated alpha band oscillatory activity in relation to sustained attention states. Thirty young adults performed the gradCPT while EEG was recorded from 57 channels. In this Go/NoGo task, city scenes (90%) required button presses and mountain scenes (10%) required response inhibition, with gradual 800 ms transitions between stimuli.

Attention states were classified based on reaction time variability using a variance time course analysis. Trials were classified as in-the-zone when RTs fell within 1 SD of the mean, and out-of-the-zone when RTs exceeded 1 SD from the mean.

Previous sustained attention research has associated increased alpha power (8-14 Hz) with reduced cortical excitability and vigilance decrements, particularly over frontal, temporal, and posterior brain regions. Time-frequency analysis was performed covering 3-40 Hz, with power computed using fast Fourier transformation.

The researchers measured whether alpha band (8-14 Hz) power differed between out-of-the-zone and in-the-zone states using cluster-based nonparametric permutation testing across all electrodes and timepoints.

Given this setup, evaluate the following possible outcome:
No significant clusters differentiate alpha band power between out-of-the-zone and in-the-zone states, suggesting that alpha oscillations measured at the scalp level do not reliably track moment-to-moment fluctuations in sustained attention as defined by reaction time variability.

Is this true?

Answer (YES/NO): YES